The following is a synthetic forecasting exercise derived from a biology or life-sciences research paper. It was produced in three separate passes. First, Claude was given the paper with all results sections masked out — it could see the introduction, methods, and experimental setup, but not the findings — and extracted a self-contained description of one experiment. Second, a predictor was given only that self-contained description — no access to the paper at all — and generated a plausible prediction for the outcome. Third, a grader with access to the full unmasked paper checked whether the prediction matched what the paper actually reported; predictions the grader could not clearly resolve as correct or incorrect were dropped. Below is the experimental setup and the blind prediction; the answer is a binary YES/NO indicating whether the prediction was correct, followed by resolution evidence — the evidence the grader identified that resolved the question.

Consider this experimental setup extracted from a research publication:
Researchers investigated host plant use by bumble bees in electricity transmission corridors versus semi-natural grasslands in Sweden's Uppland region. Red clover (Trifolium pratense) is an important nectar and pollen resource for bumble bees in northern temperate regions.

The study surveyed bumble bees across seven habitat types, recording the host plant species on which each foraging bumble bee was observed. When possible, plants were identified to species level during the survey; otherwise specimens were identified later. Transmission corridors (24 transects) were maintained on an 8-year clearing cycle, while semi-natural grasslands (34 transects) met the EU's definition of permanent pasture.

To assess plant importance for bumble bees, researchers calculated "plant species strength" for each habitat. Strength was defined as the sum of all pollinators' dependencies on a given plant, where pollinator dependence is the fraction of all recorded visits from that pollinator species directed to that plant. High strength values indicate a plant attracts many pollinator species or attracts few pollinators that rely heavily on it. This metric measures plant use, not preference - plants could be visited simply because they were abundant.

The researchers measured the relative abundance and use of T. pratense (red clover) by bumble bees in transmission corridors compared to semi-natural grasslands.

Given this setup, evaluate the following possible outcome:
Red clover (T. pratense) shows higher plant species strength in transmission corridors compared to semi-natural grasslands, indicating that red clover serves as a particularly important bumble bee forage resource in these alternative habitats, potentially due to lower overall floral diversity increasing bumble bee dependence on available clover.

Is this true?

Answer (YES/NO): NO